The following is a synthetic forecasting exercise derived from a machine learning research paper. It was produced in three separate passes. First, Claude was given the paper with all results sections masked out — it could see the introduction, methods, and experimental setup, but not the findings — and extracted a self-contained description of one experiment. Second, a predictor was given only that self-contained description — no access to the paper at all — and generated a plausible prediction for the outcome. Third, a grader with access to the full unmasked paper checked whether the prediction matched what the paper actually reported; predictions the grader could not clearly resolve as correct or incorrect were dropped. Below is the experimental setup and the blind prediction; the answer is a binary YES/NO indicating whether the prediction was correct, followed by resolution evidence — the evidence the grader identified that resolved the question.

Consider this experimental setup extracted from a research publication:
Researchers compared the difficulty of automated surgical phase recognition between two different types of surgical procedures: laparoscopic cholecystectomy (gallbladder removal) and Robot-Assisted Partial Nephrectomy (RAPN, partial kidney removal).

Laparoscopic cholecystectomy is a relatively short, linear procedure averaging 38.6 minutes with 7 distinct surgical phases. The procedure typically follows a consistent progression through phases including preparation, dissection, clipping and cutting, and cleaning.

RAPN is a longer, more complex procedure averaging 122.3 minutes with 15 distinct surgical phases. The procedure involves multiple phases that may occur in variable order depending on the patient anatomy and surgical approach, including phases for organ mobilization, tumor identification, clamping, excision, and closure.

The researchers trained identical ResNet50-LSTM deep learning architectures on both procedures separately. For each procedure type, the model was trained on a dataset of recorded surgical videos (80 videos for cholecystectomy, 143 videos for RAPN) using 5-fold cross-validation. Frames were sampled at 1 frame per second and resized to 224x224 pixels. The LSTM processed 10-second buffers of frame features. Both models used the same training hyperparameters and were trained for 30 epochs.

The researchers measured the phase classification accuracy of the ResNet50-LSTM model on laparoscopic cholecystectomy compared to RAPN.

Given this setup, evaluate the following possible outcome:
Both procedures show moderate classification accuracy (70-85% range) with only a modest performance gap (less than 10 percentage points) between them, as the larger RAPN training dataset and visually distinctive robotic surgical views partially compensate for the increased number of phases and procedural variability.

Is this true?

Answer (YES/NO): NO